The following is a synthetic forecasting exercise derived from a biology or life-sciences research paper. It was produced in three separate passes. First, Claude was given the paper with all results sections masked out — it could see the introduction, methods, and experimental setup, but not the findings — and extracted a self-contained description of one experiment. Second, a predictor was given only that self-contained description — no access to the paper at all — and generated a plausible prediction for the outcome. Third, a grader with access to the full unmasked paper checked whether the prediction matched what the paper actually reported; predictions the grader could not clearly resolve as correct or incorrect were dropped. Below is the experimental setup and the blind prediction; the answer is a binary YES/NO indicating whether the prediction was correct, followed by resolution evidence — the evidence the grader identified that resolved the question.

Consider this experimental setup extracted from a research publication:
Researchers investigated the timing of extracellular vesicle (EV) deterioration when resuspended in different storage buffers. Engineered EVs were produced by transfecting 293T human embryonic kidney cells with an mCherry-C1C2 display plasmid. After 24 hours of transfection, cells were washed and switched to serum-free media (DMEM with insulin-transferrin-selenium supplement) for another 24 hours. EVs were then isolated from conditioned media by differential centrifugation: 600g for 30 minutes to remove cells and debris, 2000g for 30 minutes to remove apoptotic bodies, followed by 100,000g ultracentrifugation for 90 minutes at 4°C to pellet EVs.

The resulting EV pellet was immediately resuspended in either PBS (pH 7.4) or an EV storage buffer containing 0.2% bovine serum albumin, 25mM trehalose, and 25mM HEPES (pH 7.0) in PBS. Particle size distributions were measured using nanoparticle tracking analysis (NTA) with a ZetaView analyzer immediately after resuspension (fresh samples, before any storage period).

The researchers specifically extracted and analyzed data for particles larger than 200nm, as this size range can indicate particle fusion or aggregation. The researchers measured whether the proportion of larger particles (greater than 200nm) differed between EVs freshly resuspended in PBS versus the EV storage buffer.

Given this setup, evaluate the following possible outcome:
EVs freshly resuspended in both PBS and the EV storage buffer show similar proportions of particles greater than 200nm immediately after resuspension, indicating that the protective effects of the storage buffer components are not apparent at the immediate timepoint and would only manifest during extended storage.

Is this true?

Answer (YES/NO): NO